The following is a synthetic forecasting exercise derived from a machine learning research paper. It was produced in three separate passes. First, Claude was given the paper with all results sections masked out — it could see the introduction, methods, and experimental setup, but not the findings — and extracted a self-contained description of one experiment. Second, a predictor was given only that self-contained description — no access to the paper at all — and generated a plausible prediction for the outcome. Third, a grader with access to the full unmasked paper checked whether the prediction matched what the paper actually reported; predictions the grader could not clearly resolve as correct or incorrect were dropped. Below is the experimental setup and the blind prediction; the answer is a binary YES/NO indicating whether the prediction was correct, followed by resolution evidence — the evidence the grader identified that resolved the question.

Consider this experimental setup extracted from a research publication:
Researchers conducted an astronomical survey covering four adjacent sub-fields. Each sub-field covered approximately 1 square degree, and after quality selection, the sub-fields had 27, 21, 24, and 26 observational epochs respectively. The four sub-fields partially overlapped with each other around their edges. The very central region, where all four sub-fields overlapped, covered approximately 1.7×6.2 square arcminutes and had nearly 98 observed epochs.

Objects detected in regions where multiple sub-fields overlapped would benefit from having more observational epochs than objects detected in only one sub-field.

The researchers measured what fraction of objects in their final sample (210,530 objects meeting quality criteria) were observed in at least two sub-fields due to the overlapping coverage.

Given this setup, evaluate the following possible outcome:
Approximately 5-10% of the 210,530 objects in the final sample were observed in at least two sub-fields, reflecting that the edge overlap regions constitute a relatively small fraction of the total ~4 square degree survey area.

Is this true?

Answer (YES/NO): YES